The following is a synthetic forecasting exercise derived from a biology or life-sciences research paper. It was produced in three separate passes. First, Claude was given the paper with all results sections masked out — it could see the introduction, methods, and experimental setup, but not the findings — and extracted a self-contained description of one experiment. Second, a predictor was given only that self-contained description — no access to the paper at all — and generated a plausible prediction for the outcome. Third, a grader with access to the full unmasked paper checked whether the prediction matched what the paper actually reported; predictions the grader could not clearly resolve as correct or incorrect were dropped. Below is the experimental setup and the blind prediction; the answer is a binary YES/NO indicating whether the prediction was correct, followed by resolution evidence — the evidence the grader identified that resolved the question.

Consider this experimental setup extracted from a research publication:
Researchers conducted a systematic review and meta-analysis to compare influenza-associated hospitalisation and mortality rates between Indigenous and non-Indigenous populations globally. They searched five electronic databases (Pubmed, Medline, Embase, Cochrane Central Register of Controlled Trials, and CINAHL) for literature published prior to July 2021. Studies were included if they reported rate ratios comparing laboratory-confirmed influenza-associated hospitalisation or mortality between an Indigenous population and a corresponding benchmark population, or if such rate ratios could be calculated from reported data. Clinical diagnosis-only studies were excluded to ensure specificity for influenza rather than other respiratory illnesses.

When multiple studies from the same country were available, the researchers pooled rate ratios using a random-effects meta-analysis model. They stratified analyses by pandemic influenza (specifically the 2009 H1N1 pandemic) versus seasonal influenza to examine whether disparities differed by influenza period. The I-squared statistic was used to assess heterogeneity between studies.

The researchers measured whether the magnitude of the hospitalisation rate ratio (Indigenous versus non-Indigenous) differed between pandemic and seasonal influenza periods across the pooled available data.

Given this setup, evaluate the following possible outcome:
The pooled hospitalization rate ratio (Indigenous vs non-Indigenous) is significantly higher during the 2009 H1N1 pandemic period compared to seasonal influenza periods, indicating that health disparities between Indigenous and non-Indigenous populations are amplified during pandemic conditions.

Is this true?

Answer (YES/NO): YES